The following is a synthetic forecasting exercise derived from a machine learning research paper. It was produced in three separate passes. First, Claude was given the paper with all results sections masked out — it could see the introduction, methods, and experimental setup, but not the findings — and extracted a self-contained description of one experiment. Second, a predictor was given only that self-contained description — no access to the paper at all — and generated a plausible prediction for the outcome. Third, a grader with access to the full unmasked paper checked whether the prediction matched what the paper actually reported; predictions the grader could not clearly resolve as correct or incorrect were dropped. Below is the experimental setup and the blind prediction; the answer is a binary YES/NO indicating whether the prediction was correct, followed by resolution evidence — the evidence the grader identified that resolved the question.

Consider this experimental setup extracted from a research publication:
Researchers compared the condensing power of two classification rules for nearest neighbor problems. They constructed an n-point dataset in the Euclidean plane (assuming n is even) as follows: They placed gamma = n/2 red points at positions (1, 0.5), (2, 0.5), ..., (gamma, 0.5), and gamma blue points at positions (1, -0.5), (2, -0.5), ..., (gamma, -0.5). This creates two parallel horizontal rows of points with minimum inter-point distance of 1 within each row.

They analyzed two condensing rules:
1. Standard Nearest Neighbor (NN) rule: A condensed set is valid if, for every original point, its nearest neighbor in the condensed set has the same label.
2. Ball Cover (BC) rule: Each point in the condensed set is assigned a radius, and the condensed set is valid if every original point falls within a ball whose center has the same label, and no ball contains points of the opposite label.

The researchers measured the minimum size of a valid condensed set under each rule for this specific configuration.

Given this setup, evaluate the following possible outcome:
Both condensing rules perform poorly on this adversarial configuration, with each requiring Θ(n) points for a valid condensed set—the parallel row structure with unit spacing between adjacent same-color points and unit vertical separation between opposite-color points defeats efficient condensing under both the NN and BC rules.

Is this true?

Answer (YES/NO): NO